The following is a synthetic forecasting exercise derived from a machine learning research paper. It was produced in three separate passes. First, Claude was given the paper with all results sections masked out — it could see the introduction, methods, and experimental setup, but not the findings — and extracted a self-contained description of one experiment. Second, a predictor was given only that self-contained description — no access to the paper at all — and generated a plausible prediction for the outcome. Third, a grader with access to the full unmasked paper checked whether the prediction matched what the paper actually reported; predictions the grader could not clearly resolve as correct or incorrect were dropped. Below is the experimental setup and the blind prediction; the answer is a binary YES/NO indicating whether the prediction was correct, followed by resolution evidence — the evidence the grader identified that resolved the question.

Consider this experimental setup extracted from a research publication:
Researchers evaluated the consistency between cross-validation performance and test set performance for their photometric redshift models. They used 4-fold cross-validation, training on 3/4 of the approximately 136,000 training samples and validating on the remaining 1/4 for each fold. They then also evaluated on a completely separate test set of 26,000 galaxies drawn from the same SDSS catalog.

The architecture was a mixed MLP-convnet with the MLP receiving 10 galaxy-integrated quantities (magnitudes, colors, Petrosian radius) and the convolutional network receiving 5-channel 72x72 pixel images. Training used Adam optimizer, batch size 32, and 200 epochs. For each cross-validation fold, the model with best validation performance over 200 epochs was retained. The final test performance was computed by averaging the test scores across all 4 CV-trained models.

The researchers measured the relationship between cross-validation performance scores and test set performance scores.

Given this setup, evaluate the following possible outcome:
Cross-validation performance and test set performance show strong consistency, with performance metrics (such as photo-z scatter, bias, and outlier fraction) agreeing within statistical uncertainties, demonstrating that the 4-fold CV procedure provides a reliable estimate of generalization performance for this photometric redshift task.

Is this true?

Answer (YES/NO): NO